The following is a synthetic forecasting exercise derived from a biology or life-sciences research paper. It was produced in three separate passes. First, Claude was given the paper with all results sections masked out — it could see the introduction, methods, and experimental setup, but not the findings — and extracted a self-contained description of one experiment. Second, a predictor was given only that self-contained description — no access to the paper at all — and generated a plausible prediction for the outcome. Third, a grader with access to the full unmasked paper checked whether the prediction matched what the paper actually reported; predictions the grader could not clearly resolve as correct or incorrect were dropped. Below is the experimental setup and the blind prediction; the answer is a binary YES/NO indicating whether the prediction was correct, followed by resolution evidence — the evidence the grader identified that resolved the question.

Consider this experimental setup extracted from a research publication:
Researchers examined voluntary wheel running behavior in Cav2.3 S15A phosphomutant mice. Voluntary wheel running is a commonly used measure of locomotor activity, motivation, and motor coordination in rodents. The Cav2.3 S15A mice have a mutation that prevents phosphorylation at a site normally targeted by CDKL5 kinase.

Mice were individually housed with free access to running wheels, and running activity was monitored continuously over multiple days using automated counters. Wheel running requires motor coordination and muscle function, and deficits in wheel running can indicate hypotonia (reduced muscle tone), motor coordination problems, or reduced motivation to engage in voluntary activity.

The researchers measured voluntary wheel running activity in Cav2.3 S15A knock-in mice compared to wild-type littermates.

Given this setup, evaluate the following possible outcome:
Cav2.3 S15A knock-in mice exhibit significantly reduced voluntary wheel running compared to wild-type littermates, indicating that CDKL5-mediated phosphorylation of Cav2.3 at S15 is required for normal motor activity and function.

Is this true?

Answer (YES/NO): YES